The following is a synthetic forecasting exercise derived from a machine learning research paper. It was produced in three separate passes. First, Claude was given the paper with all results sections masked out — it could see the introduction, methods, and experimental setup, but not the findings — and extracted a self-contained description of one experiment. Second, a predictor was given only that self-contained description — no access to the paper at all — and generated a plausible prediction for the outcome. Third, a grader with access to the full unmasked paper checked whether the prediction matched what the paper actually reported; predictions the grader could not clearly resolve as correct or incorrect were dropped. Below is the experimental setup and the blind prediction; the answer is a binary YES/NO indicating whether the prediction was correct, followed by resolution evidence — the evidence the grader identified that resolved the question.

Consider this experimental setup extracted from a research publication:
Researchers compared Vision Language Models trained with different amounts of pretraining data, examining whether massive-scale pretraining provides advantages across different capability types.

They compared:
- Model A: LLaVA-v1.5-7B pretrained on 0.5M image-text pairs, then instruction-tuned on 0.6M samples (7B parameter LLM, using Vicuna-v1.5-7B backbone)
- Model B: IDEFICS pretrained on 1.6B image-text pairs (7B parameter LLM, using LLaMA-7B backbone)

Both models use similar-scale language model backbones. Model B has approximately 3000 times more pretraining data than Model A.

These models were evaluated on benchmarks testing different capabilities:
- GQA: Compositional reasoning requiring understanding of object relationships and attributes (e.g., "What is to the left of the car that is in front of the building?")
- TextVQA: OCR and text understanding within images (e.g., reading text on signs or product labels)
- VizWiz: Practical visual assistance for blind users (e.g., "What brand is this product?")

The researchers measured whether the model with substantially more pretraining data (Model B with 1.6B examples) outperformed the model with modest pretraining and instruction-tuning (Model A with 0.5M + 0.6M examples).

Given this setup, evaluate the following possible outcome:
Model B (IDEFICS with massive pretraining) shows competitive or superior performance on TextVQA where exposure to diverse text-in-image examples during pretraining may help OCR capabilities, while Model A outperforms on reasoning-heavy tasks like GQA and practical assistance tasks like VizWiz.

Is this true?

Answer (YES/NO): NO